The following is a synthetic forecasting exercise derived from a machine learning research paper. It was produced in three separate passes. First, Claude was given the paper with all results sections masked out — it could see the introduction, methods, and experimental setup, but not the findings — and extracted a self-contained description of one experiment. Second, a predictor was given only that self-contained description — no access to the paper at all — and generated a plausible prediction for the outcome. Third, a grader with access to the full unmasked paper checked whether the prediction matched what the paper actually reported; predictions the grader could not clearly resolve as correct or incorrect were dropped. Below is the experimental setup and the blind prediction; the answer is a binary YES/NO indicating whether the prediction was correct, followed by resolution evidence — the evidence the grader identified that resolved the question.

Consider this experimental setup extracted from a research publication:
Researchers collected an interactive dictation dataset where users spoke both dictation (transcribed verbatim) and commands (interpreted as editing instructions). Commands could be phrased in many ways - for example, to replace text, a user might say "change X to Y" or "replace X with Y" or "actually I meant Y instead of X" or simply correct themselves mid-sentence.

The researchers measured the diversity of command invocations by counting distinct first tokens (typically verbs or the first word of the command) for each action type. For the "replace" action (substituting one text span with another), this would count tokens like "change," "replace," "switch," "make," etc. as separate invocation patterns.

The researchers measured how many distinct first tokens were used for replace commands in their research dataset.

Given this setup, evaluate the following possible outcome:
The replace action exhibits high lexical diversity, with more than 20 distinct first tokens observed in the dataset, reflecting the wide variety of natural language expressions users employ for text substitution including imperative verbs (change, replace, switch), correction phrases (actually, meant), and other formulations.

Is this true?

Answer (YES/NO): YES